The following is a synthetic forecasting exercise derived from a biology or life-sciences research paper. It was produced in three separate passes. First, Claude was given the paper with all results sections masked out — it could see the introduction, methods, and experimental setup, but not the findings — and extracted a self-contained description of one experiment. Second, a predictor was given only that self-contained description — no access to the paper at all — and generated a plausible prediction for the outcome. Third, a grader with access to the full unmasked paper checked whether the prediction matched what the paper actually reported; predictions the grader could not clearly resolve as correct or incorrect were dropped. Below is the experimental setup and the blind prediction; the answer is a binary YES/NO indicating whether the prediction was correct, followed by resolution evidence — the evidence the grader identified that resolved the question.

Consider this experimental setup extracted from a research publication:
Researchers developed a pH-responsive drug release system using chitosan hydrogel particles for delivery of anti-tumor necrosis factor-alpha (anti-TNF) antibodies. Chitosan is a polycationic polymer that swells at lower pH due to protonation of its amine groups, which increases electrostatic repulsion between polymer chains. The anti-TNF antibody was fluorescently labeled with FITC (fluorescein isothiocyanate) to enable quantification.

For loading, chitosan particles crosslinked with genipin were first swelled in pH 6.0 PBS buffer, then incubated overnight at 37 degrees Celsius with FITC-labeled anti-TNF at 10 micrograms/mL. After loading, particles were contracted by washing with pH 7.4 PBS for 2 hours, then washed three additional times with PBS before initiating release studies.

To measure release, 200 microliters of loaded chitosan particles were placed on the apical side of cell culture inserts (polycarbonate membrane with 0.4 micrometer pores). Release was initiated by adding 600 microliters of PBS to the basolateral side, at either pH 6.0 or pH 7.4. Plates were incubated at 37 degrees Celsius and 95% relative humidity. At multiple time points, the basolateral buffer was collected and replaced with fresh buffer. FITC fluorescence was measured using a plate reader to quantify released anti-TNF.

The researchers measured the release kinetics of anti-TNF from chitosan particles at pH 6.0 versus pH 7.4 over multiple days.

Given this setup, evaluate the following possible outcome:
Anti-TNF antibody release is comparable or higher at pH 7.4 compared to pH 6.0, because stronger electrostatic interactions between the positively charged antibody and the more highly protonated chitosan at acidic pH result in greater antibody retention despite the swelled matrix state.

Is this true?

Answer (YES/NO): NO